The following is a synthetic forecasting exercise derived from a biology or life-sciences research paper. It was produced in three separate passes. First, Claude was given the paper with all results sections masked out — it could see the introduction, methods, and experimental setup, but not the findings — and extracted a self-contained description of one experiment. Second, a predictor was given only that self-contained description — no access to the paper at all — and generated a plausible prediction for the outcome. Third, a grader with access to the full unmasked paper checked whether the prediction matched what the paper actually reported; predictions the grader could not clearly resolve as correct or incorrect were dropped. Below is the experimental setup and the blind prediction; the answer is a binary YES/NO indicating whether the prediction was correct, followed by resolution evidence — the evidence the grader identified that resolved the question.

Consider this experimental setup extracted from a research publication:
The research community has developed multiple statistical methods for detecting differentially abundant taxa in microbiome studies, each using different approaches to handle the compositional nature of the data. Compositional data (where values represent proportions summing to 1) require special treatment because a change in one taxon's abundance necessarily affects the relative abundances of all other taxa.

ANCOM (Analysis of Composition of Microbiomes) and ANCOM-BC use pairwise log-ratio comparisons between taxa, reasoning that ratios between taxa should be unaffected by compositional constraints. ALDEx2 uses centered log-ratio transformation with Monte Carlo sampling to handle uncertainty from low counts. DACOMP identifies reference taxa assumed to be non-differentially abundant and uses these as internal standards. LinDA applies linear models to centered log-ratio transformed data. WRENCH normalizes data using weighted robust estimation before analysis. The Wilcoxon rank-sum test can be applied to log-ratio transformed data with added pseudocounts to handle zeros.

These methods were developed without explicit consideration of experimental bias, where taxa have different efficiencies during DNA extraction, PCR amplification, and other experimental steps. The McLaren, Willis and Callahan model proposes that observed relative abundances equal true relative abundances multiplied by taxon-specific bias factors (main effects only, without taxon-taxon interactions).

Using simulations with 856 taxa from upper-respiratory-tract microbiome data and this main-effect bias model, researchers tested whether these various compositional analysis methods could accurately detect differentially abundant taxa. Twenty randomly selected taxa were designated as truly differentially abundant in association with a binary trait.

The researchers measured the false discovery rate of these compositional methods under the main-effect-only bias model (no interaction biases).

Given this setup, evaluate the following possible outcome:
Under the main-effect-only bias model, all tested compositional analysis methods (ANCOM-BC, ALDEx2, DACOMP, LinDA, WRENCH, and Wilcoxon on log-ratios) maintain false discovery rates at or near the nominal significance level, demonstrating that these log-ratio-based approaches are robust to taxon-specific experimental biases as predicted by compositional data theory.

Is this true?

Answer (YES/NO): NO